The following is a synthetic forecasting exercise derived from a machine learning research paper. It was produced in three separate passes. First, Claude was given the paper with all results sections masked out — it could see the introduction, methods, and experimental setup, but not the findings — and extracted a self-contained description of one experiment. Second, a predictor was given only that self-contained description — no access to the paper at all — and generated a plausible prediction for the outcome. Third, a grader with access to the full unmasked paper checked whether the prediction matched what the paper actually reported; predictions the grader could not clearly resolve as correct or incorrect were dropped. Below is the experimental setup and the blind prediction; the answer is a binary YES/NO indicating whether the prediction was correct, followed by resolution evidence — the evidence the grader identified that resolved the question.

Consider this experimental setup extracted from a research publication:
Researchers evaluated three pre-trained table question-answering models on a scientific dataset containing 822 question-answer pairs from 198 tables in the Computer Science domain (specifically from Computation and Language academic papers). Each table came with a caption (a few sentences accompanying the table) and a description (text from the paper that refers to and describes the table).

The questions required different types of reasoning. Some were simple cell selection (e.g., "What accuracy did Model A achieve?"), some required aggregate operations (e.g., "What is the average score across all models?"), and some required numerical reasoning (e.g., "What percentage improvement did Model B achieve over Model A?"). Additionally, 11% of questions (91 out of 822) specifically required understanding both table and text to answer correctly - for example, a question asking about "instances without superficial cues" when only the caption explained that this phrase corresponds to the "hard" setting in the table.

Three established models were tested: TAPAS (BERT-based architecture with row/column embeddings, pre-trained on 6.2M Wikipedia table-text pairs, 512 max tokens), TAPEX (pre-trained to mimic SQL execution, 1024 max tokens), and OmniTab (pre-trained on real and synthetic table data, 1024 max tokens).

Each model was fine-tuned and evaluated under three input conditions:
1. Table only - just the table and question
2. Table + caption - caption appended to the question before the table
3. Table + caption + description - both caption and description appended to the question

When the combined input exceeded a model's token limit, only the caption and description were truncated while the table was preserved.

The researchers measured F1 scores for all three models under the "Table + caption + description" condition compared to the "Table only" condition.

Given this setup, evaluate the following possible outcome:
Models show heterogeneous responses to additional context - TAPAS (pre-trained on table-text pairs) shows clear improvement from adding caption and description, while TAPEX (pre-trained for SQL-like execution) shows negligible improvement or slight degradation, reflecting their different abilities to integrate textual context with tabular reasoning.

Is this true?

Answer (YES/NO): NO